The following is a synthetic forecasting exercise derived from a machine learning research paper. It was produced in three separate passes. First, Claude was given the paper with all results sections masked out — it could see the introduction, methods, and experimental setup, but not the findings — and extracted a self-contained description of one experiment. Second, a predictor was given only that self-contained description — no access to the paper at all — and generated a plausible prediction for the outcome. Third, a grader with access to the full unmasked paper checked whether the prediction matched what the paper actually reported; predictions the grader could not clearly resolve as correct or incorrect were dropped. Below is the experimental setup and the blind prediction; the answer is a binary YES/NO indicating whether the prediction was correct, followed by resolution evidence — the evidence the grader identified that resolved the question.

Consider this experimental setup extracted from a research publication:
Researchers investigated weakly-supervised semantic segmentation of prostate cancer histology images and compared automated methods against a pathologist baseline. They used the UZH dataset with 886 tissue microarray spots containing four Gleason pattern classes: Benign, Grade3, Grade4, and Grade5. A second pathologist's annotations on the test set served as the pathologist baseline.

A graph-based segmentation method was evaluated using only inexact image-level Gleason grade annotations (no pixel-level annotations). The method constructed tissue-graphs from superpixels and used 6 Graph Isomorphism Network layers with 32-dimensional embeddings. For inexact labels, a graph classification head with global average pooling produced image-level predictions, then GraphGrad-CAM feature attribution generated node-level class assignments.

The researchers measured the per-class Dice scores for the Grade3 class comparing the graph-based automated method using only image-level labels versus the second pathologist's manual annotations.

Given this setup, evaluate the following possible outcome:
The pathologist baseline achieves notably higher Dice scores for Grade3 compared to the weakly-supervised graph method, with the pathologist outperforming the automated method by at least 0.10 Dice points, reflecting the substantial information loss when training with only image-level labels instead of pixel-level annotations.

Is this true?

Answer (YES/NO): NO